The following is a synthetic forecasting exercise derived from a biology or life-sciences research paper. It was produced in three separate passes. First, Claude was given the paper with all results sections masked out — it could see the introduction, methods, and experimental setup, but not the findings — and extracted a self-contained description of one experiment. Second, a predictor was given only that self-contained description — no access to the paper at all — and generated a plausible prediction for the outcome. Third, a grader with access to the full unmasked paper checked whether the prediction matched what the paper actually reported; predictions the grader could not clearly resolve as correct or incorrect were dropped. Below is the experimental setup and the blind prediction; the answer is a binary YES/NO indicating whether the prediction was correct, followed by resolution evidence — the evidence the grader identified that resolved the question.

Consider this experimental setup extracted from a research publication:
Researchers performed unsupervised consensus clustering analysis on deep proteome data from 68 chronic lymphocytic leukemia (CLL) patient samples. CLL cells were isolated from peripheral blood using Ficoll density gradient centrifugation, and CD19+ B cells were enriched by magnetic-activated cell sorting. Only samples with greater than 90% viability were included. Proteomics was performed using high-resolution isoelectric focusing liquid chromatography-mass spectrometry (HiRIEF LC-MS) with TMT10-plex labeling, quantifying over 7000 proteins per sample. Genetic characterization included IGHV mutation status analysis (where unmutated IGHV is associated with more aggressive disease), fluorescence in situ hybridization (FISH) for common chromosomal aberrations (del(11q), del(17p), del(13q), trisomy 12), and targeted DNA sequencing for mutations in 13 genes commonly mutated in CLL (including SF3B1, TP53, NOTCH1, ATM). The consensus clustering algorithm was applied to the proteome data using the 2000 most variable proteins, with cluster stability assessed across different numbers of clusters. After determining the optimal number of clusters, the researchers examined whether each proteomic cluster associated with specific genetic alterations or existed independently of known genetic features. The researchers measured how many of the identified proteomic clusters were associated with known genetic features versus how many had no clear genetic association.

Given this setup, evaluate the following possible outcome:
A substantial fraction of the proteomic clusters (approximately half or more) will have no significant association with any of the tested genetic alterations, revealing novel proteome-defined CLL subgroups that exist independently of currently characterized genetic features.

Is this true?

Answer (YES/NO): NO